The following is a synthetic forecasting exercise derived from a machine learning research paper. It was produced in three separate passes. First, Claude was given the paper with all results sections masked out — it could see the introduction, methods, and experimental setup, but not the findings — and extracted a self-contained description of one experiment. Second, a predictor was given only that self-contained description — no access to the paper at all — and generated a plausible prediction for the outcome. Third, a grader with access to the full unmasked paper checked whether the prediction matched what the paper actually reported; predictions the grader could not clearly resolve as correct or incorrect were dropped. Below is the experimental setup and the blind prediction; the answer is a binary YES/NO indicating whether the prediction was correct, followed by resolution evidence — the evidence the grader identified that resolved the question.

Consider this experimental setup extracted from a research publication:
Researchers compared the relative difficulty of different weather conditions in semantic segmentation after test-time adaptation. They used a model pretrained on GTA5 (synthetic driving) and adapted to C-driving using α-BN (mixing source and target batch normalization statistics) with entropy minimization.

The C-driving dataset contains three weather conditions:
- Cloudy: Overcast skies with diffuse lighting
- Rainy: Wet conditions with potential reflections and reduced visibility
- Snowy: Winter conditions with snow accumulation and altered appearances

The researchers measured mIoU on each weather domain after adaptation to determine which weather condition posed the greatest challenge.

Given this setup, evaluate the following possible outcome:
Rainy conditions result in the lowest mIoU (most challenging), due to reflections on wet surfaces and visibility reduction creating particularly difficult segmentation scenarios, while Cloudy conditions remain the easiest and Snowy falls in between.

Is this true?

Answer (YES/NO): YES